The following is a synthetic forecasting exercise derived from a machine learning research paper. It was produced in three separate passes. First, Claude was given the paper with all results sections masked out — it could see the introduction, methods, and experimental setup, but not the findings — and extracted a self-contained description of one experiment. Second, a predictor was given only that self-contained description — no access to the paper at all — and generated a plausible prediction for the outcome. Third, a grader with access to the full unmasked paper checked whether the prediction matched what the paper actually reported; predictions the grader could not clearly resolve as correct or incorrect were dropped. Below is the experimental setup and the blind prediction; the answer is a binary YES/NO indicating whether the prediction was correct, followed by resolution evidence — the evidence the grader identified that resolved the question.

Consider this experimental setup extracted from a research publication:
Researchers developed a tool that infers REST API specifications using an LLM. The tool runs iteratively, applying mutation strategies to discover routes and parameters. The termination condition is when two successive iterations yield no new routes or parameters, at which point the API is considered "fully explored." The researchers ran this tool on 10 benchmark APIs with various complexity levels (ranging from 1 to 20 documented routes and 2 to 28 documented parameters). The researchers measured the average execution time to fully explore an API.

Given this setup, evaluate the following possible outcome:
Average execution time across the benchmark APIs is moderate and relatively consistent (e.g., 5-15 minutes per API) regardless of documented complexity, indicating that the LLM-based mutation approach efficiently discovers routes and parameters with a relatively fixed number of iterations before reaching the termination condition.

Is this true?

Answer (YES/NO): NO